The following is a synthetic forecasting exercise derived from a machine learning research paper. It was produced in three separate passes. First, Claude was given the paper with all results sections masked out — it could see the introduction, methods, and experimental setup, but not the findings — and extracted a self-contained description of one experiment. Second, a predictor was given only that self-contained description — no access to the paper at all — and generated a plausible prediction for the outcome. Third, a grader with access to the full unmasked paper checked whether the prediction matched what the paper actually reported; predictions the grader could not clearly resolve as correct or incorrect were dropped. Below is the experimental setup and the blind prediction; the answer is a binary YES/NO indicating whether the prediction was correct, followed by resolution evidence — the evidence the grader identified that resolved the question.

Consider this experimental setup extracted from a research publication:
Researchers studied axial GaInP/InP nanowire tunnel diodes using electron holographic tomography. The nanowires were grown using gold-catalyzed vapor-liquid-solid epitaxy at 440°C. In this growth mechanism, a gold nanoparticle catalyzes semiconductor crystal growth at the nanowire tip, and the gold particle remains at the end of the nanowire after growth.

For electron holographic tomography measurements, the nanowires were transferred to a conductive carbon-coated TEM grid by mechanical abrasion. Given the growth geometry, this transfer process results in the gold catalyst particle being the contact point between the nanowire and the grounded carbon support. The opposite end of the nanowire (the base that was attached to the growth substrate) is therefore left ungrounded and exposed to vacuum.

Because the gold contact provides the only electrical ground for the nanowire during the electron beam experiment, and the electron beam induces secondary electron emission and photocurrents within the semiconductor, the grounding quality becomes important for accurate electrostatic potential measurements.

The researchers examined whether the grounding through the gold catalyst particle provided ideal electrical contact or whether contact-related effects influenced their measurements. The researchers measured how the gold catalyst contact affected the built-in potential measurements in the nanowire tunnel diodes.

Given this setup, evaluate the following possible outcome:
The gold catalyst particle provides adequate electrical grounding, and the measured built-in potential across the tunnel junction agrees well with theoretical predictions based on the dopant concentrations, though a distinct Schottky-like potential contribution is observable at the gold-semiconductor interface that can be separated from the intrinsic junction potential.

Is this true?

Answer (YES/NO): NO